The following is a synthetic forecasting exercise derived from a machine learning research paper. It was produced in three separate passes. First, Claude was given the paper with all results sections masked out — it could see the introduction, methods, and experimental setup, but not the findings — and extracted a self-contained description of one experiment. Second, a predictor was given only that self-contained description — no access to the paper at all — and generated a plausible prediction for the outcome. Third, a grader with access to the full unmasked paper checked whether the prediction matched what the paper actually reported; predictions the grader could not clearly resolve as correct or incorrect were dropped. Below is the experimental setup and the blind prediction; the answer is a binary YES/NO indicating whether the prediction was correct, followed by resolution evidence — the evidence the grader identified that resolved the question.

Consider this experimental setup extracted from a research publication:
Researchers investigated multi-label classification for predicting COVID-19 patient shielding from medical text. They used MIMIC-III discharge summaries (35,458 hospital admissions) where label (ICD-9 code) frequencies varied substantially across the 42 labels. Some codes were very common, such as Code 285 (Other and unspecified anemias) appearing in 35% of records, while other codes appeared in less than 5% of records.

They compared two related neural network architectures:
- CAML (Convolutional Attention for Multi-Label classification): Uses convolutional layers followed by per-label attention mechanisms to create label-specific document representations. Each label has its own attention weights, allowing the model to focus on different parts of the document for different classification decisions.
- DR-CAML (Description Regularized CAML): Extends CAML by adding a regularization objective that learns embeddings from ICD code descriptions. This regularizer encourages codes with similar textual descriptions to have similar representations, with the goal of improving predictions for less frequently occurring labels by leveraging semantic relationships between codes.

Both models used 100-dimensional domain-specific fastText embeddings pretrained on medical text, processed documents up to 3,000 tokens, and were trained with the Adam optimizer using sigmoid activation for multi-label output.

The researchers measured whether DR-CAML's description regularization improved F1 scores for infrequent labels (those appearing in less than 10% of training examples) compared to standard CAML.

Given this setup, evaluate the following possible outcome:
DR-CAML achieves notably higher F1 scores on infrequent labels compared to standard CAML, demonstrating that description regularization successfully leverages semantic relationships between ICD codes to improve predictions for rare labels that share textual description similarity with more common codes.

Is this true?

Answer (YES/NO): NO